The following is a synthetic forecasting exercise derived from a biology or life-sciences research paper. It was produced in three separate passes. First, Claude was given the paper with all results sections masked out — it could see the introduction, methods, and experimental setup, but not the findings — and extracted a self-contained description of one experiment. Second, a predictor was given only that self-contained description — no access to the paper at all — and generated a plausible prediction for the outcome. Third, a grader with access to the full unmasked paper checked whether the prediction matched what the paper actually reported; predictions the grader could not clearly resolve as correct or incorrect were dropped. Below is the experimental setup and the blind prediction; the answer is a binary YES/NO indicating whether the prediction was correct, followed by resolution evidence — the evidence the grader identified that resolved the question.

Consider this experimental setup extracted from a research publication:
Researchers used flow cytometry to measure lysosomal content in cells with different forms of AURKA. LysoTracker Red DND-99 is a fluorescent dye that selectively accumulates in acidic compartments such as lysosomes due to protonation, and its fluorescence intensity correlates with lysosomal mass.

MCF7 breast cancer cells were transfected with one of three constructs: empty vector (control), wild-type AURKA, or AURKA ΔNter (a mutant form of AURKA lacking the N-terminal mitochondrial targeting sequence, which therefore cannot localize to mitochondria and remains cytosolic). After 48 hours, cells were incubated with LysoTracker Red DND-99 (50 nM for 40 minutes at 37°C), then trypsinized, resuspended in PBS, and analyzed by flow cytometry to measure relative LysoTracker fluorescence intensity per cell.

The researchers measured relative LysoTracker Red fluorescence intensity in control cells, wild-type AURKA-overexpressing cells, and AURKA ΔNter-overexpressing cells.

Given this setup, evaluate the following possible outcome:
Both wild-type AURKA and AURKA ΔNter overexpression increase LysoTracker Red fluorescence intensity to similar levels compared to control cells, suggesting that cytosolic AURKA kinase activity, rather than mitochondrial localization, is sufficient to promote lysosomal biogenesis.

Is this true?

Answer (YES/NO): NO